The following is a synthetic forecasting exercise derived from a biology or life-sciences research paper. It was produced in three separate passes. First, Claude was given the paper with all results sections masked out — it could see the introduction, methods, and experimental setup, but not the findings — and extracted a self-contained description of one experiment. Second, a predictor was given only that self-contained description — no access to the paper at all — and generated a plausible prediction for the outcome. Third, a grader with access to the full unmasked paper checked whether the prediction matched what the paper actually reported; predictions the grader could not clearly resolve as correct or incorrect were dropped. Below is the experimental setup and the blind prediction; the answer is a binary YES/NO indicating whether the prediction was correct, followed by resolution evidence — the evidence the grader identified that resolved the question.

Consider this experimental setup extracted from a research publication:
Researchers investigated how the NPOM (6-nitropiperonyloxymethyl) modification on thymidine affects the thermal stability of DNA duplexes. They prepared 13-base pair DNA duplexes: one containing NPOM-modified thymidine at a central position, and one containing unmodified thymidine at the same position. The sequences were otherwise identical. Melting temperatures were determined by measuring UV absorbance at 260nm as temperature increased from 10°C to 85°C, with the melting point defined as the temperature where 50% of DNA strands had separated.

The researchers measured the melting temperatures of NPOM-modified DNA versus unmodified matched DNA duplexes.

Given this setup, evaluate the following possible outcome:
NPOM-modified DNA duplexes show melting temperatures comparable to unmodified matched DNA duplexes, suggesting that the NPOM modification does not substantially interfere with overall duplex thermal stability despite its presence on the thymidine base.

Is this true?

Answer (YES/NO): NO